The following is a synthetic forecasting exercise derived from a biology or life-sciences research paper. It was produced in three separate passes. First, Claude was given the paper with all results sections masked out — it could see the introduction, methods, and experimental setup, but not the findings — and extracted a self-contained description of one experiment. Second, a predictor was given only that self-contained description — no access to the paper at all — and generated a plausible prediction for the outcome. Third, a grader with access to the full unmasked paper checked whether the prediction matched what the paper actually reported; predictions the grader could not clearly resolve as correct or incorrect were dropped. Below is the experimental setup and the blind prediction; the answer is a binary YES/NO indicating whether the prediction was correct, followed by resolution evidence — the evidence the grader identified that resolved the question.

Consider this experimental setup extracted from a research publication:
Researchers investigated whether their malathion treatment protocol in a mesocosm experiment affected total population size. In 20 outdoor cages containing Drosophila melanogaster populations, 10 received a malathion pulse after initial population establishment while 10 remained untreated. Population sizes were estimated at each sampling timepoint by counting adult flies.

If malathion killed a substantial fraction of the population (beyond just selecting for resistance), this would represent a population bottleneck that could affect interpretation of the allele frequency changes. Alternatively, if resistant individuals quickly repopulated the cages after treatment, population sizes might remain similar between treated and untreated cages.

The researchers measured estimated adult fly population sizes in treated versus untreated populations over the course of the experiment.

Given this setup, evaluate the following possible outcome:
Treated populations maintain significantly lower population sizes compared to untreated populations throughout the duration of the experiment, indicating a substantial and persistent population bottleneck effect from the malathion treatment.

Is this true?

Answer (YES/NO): NO